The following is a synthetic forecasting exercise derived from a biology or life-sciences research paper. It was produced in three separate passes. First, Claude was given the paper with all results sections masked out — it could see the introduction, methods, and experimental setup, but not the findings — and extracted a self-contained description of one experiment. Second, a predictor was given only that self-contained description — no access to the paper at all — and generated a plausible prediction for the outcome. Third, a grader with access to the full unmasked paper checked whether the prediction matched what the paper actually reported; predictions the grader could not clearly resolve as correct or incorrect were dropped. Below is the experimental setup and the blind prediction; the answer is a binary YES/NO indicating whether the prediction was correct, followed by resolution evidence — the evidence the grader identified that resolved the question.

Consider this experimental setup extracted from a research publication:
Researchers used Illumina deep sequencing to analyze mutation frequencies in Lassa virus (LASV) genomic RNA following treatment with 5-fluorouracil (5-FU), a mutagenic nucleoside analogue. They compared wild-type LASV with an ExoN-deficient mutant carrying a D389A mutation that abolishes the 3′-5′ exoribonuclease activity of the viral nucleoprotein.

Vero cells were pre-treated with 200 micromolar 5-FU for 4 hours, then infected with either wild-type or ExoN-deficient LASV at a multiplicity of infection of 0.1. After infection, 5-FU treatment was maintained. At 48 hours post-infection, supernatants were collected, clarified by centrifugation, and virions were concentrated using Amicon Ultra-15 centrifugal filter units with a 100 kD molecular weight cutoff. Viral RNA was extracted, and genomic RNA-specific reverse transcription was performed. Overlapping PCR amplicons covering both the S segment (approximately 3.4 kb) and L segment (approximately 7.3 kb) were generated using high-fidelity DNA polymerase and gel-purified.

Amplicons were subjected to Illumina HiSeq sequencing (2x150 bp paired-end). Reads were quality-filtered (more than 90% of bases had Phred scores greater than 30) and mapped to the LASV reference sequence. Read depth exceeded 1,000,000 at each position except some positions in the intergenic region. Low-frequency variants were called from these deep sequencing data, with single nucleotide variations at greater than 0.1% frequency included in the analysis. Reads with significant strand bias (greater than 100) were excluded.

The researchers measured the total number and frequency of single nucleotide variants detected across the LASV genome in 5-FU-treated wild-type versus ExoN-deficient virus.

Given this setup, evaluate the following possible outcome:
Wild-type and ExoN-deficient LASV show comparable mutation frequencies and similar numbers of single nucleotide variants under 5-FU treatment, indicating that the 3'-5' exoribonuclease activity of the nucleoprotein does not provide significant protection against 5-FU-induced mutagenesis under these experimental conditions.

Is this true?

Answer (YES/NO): NO